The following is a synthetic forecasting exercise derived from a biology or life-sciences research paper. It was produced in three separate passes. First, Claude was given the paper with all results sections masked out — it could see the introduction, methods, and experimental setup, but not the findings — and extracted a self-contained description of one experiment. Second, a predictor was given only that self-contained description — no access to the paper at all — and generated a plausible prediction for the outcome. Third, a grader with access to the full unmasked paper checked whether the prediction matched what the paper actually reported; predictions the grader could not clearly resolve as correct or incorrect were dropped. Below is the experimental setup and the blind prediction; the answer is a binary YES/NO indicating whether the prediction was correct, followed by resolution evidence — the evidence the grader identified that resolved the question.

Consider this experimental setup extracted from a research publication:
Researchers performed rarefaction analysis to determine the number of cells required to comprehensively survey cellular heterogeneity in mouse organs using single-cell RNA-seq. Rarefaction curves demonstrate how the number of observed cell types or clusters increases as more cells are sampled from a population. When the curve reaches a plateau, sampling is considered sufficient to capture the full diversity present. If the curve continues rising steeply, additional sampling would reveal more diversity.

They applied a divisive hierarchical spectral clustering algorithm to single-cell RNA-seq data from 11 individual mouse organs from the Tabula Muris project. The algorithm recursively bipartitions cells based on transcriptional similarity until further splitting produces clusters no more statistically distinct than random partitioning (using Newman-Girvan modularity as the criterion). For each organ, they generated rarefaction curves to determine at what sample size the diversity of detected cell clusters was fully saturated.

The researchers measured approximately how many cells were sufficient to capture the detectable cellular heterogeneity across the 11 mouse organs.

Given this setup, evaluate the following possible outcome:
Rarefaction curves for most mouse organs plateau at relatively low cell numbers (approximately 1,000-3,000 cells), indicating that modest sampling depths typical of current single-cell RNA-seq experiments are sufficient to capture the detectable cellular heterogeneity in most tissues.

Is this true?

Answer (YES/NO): YES